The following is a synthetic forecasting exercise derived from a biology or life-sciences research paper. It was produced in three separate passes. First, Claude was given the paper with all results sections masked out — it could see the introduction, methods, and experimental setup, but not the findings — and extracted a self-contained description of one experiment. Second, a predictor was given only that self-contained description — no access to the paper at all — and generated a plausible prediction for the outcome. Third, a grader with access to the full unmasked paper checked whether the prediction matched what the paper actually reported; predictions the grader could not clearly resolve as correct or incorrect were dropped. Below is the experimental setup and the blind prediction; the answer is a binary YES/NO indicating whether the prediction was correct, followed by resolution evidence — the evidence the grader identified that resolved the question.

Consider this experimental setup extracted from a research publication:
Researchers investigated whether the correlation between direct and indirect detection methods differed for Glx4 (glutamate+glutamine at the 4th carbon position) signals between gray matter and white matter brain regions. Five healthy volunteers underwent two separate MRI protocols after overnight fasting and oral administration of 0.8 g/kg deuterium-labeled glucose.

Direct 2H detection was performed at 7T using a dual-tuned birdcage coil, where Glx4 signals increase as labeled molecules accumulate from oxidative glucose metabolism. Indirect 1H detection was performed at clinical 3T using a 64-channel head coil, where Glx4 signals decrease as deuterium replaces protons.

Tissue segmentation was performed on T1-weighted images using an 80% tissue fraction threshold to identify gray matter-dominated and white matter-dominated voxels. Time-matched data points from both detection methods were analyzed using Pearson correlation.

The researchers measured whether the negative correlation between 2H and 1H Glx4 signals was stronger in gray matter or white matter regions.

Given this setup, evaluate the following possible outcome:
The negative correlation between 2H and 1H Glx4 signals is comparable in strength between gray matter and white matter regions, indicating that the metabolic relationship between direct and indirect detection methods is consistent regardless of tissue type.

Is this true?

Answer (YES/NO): NO